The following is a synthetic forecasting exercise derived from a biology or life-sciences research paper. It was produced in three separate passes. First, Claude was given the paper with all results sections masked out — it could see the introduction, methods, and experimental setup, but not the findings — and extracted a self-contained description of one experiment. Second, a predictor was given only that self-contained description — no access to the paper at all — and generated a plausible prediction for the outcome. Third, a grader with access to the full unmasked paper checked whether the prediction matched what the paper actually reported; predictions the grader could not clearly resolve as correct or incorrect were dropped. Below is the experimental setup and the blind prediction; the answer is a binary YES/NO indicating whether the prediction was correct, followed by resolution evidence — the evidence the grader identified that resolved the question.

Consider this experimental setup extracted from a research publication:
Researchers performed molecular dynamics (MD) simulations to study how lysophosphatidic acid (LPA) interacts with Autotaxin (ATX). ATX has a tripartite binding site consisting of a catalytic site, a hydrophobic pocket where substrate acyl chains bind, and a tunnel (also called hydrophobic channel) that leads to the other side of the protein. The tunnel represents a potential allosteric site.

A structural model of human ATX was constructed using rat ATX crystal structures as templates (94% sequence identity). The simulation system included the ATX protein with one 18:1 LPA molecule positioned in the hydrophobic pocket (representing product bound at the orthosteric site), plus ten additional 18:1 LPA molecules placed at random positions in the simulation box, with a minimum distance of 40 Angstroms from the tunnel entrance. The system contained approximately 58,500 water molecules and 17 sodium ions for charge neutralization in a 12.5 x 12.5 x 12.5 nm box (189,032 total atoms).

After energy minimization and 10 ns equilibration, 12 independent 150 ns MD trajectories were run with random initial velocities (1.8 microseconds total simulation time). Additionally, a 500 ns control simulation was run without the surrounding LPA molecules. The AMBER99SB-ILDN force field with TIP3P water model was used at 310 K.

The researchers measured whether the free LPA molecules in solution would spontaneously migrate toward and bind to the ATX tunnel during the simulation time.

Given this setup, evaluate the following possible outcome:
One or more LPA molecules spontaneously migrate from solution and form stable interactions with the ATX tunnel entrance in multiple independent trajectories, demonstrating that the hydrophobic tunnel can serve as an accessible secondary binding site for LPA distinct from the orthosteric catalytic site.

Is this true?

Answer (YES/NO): YES